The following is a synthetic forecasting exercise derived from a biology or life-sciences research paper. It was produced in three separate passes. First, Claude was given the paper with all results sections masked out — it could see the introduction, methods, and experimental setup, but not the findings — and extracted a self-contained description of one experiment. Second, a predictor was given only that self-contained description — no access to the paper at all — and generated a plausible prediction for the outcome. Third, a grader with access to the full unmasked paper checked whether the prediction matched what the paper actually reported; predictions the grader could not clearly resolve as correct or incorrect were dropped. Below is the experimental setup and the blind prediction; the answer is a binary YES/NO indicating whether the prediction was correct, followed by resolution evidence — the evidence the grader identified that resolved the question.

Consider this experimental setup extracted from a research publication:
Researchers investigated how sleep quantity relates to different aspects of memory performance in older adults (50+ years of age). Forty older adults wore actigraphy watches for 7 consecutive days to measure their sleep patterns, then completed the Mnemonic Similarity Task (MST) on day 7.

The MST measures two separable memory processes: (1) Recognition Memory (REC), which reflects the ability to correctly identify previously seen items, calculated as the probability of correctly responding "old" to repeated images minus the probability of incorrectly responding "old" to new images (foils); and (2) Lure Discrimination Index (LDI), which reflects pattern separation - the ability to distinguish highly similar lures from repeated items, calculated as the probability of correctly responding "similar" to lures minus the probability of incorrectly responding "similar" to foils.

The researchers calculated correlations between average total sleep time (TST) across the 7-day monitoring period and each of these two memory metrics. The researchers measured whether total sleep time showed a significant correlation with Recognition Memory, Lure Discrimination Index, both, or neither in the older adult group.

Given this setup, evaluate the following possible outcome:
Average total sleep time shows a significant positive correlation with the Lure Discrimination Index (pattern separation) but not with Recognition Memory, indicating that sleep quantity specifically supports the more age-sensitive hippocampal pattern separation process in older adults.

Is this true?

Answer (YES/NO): NO